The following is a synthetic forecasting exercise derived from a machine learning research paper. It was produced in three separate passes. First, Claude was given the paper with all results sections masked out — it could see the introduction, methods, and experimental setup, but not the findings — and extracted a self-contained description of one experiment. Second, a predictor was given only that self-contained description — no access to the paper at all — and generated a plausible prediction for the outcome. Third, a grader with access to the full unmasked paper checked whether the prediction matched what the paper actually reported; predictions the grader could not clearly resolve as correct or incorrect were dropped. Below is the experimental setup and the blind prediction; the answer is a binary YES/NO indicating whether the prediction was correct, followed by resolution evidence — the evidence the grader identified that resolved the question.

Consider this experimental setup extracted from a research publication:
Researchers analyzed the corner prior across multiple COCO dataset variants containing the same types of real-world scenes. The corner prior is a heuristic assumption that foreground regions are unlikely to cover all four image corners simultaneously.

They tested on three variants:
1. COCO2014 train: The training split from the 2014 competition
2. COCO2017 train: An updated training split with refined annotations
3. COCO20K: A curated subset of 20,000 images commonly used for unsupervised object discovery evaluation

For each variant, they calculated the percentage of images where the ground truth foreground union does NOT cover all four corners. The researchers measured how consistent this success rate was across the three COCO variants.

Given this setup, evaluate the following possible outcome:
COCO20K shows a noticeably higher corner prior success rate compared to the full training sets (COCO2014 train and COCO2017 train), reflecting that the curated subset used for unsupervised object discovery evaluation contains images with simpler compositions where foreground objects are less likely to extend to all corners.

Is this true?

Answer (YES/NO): NO